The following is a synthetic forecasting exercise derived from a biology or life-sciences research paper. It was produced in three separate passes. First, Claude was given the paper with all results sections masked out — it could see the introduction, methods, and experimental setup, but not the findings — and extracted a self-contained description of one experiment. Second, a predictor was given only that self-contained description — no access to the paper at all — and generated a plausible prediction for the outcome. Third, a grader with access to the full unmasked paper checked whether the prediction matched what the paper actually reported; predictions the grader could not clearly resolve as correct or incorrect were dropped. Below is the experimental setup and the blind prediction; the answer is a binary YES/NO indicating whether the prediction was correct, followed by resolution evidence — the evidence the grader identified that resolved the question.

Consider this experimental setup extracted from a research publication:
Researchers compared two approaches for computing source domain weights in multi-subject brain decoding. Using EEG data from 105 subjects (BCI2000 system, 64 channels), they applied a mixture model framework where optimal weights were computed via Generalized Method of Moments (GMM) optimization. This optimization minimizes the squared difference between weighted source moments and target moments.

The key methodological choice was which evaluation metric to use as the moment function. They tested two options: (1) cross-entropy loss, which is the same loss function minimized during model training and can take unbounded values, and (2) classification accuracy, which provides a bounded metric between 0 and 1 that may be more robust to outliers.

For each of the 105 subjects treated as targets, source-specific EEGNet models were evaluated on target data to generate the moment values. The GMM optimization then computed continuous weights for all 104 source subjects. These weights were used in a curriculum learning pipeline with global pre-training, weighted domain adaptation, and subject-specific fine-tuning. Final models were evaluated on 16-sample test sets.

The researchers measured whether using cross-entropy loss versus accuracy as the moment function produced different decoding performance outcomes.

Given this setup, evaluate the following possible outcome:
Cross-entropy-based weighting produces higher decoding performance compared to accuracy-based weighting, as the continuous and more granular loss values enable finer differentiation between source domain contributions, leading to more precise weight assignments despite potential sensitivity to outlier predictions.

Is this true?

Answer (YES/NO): NO